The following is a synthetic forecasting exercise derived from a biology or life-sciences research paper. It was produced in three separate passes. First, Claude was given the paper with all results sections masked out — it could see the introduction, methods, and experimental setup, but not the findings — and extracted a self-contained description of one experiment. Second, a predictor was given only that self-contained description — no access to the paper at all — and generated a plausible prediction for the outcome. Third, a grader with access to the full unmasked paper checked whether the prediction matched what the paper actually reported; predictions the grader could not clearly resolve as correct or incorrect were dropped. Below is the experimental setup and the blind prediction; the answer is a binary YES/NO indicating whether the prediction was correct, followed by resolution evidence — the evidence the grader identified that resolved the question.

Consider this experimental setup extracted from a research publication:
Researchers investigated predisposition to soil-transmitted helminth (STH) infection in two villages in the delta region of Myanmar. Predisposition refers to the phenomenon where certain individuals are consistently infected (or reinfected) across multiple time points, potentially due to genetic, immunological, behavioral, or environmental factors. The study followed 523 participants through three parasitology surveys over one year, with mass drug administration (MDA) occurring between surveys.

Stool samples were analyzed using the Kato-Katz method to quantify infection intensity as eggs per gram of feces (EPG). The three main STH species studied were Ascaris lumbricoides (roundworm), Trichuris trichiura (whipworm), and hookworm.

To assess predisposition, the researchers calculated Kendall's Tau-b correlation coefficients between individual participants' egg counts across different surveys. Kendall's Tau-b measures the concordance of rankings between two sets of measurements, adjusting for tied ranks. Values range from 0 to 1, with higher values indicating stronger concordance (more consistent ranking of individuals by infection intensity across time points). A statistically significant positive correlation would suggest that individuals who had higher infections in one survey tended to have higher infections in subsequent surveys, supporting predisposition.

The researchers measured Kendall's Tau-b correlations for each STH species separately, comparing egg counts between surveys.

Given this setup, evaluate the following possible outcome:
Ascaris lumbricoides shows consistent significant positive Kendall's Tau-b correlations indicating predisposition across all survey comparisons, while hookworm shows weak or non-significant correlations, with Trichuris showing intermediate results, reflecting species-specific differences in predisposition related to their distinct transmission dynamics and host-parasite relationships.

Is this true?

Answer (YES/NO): NO